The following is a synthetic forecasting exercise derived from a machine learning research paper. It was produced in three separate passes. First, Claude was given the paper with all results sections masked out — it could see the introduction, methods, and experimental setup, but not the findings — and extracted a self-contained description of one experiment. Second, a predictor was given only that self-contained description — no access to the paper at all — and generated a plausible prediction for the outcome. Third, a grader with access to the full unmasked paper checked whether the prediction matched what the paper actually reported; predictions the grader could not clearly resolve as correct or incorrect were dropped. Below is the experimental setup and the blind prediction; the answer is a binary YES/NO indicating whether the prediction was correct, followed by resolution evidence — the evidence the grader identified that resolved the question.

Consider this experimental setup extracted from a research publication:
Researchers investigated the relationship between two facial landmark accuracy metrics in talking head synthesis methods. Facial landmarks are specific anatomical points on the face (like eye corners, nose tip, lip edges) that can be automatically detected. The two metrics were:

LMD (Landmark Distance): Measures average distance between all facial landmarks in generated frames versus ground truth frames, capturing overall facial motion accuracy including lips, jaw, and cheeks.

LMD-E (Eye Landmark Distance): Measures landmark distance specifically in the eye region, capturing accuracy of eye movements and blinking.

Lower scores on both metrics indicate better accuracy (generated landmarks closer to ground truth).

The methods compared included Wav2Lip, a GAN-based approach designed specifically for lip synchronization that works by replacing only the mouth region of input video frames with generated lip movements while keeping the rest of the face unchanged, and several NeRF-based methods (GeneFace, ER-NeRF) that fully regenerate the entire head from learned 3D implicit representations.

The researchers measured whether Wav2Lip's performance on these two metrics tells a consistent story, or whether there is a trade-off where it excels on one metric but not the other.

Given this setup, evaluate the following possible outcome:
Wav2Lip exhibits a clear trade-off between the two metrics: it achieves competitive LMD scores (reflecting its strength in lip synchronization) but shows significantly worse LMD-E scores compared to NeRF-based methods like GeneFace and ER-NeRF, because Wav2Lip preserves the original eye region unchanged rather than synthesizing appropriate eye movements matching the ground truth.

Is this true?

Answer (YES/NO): NO